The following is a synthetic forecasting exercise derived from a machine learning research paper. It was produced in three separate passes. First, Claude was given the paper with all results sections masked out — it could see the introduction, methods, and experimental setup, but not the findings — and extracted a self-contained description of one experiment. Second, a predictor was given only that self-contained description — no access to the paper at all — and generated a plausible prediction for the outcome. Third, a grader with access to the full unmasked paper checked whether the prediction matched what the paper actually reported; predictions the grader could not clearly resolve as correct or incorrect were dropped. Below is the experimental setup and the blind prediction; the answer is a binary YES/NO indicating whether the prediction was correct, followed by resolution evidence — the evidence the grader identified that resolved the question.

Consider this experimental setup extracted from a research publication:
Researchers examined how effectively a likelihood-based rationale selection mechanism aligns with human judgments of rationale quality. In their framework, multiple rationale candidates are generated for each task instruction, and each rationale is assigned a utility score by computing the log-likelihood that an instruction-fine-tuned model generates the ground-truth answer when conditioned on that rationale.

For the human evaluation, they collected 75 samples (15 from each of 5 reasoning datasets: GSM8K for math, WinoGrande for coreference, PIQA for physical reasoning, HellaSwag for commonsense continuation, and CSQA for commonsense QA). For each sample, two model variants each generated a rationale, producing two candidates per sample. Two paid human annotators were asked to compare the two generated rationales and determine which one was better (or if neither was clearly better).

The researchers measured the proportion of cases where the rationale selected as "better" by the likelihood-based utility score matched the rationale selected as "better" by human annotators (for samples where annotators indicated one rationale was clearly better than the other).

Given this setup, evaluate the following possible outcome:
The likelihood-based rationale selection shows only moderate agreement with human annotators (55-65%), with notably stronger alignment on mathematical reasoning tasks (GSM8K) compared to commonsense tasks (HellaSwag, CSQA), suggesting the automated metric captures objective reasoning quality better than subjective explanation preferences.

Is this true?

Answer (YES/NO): NO